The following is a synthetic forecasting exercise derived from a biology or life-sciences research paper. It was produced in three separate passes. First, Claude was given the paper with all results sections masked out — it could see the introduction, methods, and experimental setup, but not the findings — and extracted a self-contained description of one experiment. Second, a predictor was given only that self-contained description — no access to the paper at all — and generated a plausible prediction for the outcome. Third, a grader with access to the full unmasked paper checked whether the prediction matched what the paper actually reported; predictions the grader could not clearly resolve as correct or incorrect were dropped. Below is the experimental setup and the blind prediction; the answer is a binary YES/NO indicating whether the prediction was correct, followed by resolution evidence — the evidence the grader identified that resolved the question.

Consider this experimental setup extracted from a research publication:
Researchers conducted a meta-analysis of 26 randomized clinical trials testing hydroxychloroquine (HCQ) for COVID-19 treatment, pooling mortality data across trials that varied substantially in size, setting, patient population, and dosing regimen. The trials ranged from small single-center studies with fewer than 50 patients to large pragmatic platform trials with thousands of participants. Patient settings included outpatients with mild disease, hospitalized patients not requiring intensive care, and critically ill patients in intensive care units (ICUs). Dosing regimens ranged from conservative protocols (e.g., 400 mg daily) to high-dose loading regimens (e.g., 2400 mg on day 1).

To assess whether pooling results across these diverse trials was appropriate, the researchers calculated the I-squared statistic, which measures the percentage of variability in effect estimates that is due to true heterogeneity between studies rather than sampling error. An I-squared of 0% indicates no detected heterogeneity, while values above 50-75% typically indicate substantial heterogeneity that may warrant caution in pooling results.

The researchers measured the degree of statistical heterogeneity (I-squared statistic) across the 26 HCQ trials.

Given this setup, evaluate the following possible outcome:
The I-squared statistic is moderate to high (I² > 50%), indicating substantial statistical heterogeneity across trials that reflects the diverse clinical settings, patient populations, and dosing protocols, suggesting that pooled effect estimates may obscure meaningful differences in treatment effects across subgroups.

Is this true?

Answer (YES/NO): NO